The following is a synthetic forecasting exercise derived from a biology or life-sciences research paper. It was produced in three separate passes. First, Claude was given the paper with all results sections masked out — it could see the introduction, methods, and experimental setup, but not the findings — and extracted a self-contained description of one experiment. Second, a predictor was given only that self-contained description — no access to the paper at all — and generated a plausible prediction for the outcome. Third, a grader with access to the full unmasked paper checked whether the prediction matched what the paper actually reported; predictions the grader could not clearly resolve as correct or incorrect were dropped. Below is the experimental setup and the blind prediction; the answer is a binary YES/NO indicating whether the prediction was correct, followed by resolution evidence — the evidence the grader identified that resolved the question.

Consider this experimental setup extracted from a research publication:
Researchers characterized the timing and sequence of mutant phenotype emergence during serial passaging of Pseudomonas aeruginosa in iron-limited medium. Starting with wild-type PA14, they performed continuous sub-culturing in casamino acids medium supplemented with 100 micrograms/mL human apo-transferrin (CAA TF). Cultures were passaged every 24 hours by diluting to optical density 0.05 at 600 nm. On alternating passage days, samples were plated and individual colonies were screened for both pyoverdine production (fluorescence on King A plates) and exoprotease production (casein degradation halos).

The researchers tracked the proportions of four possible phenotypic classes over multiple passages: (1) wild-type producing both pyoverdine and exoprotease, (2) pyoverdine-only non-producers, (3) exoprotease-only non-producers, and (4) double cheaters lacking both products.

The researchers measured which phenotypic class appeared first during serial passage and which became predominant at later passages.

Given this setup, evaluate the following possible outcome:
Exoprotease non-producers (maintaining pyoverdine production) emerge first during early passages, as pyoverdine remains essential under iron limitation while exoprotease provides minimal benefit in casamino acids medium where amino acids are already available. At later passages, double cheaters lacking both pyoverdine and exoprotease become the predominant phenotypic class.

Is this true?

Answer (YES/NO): NO